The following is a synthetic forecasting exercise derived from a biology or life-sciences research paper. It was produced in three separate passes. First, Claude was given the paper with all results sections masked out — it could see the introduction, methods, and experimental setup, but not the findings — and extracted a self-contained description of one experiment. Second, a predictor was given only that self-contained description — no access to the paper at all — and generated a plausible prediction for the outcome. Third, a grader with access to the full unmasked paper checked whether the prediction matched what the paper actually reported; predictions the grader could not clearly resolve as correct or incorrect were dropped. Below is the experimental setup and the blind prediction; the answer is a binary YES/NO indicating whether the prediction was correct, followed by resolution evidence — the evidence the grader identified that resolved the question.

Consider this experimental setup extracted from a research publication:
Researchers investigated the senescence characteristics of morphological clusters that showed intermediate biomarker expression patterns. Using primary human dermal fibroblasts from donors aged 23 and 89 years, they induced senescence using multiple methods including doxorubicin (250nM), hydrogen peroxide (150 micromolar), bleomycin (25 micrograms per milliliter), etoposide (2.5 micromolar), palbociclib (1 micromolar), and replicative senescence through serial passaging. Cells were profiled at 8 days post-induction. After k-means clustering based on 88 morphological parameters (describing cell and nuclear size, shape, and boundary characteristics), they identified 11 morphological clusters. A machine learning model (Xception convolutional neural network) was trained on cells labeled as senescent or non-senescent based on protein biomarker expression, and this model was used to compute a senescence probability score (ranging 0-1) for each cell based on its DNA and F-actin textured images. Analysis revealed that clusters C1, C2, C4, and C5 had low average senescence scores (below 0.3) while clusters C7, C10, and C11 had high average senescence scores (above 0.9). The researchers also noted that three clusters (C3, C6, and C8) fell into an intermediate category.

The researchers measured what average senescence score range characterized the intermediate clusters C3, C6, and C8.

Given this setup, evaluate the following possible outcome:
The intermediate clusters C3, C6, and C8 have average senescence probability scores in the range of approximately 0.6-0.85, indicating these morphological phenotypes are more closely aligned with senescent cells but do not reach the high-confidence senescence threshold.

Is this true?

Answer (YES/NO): NO